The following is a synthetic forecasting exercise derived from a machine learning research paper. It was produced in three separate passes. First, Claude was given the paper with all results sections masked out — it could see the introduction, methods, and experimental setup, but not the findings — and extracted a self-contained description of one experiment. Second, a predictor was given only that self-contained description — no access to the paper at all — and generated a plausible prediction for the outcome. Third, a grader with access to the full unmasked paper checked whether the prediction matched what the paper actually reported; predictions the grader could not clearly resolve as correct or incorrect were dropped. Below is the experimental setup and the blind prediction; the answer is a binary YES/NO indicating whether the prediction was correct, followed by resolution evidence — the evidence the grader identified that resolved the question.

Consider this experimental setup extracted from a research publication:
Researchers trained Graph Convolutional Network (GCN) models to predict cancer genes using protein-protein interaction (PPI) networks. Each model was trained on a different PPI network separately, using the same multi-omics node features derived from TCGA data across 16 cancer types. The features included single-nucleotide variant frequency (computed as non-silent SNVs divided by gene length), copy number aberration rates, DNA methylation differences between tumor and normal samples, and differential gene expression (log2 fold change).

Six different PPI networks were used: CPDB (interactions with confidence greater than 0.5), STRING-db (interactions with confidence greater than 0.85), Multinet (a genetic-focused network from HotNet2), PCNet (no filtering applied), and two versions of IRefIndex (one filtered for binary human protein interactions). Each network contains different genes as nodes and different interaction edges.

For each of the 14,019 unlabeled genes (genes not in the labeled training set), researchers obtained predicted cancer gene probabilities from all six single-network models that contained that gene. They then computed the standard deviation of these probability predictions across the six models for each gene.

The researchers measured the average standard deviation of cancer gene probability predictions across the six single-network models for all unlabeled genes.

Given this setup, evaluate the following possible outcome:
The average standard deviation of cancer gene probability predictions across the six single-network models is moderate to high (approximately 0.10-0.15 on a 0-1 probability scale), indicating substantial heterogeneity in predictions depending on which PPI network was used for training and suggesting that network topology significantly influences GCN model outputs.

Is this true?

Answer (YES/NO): NO